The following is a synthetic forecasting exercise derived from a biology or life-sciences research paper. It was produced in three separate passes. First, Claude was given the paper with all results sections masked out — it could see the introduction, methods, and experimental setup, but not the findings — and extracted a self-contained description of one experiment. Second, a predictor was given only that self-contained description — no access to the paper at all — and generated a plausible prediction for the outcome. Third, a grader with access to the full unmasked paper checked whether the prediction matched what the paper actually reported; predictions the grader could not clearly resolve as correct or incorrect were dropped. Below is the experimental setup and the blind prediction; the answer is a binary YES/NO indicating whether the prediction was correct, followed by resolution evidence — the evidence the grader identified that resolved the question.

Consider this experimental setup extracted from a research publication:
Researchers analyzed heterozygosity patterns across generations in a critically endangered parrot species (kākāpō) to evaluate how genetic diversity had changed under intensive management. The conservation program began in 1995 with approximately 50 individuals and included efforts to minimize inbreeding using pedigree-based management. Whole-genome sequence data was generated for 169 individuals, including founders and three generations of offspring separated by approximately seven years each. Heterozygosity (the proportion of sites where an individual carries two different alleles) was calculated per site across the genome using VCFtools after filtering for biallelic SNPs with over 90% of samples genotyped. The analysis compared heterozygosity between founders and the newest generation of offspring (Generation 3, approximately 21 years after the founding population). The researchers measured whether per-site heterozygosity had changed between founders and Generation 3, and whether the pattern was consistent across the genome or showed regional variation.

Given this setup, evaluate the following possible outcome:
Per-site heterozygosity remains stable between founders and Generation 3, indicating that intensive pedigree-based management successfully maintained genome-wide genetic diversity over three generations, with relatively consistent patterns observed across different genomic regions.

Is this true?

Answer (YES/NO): NO